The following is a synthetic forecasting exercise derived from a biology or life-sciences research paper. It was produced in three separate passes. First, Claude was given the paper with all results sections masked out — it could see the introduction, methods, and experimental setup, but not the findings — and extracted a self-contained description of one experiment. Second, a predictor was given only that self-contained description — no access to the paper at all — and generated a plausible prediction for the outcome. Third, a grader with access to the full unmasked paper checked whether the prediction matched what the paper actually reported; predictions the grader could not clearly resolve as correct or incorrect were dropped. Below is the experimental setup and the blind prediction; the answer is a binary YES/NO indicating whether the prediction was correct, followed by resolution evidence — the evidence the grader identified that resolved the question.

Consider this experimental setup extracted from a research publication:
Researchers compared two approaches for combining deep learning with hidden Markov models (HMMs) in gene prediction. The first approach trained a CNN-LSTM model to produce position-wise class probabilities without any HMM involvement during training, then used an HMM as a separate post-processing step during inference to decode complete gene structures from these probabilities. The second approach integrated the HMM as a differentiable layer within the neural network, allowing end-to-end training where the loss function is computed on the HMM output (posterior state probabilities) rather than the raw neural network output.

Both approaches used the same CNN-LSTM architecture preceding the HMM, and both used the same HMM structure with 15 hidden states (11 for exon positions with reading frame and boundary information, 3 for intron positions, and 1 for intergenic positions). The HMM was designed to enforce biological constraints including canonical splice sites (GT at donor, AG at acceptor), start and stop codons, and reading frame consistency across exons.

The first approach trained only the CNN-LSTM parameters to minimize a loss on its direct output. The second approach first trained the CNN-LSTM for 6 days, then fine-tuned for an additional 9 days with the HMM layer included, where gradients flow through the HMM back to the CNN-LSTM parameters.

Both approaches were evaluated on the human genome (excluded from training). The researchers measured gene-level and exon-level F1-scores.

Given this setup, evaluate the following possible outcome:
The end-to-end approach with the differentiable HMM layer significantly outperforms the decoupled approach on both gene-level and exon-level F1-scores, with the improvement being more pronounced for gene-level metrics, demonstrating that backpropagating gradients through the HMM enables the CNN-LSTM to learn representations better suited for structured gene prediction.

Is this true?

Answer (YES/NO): NO